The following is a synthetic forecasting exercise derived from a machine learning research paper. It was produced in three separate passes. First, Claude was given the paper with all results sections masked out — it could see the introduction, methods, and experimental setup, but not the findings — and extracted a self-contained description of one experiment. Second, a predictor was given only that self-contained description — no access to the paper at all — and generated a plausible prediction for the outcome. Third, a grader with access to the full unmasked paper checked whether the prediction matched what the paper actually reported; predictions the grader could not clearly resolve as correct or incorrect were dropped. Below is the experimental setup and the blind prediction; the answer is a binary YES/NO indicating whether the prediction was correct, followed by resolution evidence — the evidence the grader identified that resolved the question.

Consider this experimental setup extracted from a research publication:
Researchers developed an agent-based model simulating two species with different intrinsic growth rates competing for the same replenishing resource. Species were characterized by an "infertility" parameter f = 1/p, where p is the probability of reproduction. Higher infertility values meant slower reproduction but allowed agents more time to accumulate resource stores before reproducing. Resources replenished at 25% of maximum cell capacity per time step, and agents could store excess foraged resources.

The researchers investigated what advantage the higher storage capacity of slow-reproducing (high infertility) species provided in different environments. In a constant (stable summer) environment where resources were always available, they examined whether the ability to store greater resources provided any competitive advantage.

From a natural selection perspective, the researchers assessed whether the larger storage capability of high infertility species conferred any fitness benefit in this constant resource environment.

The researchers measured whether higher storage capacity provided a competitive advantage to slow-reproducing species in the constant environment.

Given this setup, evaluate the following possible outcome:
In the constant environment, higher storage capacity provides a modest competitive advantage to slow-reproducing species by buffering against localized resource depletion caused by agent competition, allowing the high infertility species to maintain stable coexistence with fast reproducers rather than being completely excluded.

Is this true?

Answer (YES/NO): NO